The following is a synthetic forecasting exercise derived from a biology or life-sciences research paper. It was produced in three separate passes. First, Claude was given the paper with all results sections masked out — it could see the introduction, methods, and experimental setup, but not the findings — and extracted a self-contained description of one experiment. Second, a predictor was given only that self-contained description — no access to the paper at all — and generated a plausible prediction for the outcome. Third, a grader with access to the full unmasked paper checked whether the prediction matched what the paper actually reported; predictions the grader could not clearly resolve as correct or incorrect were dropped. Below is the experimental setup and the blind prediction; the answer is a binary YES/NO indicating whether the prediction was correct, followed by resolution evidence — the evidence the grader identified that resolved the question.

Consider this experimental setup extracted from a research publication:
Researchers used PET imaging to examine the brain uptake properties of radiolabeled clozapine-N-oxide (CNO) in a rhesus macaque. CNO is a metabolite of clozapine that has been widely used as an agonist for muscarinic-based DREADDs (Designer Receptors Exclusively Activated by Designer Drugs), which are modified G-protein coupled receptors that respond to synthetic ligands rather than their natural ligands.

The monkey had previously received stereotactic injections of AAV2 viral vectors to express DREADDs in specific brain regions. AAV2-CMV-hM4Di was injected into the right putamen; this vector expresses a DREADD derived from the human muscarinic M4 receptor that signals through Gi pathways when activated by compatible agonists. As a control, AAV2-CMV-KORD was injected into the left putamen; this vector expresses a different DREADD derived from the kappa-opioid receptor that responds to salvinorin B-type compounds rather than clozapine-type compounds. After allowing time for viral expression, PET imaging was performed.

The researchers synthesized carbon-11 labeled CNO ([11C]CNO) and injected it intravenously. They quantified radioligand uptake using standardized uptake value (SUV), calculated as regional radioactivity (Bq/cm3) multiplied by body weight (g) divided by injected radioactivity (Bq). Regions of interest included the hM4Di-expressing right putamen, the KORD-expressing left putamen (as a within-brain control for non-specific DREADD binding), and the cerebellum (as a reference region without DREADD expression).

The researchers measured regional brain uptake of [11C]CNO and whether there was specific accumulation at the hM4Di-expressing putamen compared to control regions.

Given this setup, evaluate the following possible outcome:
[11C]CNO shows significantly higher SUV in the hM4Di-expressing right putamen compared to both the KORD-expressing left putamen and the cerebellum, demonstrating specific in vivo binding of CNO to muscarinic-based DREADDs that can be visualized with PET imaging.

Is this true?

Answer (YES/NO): NO